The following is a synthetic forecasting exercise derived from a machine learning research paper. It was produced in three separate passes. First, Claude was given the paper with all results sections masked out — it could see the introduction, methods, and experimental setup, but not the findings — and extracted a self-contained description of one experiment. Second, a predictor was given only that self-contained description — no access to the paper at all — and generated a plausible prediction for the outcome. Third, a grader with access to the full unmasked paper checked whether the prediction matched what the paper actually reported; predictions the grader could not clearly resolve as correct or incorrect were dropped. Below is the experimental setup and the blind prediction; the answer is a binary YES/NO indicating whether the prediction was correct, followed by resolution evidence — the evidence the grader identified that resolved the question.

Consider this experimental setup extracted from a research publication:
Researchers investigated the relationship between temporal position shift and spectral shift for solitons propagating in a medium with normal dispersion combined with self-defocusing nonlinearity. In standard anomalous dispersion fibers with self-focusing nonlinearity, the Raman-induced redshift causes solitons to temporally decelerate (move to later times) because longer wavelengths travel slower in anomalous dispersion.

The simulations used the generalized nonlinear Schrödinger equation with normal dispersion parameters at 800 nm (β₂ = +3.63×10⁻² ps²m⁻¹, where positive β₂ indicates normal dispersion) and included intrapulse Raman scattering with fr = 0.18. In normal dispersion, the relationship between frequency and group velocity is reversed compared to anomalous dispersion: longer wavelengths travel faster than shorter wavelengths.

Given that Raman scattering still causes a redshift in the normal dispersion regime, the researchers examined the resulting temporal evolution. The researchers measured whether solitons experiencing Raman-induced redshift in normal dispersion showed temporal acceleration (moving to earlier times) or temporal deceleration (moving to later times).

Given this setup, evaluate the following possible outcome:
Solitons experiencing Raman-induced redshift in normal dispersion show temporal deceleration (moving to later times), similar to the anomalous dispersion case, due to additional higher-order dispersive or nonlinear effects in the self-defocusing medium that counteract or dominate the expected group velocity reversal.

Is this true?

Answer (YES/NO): NO